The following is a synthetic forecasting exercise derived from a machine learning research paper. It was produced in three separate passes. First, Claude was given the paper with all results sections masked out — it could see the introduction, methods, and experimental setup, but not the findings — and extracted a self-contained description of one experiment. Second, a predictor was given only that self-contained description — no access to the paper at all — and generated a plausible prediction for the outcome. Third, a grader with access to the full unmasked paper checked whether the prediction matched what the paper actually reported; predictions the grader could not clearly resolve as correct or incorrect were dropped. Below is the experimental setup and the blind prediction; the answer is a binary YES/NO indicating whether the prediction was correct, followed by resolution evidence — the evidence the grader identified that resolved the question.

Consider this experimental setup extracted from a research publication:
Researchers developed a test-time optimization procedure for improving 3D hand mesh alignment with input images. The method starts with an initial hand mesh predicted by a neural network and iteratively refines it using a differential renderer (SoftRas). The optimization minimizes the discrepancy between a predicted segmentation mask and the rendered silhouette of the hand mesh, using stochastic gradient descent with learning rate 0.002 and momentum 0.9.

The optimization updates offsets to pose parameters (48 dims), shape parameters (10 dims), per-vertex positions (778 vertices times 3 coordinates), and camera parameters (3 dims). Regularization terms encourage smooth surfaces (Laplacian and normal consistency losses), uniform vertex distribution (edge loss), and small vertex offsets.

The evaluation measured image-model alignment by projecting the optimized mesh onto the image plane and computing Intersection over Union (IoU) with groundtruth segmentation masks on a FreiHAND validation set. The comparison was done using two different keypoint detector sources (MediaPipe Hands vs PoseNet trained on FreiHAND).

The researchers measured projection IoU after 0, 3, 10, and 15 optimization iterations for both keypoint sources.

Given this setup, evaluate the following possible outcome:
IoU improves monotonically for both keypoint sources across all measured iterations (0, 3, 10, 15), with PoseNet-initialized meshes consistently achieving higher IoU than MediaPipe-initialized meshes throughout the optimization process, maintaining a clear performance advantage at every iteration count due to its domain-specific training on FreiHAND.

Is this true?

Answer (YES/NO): YES